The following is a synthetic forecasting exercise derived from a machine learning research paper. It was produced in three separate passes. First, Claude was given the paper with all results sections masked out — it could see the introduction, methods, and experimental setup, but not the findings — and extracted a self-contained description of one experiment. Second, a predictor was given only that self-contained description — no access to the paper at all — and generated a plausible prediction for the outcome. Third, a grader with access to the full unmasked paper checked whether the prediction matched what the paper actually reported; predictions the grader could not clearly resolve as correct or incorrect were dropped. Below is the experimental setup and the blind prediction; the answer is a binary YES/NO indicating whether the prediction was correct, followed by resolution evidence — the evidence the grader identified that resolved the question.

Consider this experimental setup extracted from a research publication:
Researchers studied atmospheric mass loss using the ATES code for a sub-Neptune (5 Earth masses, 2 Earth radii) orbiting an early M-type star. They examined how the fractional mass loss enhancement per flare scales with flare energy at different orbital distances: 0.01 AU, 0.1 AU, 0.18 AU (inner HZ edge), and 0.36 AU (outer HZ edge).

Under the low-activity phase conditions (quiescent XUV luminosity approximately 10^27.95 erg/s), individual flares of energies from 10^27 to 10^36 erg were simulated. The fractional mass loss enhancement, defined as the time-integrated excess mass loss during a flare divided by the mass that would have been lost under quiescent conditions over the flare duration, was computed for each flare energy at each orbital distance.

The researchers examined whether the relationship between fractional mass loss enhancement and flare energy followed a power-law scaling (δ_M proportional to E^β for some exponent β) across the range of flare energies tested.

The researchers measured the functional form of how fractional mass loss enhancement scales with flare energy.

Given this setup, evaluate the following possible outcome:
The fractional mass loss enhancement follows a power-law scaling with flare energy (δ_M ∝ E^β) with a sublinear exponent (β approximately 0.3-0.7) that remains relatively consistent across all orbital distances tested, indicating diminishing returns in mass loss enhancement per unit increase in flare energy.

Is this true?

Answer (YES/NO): NO